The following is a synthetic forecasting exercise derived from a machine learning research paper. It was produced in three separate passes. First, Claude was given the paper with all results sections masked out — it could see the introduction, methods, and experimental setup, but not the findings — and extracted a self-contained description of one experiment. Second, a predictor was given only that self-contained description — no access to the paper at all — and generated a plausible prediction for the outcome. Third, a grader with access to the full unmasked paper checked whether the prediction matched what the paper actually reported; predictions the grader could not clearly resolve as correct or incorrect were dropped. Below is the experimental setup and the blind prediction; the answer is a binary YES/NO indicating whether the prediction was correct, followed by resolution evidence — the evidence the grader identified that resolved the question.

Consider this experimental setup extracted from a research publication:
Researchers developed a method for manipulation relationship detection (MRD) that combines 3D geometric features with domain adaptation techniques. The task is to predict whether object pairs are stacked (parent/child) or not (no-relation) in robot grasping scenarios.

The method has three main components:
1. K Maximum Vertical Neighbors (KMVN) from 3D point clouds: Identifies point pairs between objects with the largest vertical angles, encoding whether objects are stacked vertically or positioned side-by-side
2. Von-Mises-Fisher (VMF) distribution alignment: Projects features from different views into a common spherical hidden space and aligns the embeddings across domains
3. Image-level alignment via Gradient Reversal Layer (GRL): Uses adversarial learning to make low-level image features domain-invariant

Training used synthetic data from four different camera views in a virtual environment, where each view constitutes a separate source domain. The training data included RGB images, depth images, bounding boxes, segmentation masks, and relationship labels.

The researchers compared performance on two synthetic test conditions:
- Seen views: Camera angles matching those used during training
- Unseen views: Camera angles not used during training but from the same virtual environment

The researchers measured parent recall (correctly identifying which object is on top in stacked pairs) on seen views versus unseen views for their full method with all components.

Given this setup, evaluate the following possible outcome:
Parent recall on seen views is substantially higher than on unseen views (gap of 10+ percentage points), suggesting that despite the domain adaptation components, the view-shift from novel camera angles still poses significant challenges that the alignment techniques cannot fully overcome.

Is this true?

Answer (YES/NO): NO